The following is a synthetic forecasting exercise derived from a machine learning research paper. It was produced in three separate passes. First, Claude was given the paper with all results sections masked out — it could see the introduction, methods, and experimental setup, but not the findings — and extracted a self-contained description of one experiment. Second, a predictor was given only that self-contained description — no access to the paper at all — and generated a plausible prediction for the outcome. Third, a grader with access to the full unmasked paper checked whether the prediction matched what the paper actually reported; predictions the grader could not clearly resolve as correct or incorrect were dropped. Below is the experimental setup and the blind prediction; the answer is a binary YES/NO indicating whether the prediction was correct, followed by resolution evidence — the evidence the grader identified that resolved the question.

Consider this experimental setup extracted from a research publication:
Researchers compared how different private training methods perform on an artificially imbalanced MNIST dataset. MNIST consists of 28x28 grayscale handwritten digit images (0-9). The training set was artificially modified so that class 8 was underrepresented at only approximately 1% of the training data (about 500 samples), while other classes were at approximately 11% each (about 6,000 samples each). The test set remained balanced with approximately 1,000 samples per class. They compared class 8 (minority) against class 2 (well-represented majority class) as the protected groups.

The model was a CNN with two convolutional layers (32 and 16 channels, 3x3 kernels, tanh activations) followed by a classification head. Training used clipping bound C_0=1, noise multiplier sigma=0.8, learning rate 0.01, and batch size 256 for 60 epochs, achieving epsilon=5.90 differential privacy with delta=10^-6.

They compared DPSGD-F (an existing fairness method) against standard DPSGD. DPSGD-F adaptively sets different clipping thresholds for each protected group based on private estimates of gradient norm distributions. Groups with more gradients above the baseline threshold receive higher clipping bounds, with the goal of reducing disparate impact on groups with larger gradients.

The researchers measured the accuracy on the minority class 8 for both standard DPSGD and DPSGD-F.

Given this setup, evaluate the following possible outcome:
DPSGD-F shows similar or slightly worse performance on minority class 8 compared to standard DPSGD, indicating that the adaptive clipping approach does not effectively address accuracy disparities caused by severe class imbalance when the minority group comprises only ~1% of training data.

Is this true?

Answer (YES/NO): NO